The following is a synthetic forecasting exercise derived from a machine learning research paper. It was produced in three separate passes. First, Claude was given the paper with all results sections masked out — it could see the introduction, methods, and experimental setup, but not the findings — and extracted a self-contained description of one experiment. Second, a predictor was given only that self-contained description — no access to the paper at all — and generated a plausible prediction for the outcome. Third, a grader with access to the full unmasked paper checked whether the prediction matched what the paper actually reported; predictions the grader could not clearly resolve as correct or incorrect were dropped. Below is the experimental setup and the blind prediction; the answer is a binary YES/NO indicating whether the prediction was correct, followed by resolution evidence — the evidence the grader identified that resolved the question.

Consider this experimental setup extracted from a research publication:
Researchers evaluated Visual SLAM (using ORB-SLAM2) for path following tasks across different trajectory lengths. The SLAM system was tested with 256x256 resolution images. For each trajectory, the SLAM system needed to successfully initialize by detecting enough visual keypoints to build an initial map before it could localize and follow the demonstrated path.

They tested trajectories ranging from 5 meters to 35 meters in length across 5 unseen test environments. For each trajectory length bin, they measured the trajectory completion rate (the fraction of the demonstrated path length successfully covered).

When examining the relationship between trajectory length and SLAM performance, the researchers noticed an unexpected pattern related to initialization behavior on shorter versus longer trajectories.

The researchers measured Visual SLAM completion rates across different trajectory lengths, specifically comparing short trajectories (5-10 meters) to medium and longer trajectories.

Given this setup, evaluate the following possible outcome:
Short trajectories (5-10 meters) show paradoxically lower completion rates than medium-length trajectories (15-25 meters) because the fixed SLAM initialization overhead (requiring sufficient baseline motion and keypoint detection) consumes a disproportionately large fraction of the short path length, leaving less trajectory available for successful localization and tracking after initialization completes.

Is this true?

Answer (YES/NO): NO